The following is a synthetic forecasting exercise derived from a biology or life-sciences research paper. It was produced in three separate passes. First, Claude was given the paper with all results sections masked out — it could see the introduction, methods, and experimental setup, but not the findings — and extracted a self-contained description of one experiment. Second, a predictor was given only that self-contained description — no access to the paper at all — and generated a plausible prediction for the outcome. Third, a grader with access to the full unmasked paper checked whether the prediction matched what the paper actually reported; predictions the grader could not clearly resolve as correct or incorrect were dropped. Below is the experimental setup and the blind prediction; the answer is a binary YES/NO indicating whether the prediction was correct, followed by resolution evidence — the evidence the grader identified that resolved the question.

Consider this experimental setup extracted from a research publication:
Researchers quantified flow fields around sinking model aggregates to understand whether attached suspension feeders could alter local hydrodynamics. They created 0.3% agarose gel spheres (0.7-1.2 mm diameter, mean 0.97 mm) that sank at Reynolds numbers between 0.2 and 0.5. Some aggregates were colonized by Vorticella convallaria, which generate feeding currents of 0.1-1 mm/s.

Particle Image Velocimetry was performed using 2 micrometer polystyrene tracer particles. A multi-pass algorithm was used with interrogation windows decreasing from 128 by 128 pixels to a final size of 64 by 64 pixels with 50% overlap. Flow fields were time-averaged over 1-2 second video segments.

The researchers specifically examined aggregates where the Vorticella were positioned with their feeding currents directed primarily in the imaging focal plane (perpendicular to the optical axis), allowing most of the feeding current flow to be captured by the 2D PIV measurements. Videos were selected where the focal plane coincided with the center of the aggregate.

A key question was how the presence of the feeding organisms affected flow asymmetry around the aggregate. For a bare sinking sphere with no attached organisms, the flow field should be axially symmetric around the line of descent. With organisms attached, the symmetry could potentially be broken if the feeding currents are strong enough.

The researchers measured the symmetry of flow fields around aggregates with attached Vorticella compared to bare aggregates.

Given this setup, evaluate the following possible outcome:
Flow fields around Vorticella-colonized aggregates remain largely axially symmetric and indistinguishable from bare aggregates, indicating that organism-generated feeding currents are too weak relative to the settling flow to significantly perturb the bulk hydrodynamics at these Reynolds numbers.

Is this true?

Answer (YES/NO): NO